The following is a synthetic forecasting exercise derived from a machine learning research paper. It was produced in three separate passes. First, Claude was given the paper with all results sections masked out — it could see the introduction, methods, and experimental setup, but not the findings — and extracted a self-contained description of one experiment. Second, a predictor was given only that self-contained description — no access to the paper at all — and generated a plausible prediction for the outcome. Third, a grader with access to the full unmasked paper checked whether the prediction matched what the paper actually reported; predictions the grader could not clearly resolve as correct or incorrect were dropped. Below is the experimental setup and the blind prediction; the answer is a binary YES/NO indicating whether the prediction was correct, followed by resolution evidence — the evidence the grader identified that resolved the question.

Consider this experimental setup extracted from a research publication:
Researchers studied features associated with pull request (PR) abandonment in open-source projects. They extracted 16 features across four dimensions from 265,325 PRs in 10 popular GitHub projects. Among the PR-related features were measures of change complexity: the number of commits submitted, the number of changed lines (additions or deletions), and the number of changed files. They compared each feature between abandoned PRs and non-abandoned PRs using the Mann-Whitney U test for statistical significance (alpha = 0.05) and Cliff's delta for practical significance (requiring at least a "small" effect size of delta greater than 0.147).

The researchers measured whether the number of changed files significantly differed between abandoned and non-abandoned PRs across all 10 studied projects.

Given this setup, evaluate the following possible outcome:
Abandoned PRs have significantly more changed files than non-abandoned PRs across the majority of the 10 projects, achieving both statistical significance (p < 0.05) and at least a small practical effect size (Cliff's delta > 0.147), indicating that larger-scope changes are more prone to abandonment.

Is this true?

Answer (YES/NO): NO